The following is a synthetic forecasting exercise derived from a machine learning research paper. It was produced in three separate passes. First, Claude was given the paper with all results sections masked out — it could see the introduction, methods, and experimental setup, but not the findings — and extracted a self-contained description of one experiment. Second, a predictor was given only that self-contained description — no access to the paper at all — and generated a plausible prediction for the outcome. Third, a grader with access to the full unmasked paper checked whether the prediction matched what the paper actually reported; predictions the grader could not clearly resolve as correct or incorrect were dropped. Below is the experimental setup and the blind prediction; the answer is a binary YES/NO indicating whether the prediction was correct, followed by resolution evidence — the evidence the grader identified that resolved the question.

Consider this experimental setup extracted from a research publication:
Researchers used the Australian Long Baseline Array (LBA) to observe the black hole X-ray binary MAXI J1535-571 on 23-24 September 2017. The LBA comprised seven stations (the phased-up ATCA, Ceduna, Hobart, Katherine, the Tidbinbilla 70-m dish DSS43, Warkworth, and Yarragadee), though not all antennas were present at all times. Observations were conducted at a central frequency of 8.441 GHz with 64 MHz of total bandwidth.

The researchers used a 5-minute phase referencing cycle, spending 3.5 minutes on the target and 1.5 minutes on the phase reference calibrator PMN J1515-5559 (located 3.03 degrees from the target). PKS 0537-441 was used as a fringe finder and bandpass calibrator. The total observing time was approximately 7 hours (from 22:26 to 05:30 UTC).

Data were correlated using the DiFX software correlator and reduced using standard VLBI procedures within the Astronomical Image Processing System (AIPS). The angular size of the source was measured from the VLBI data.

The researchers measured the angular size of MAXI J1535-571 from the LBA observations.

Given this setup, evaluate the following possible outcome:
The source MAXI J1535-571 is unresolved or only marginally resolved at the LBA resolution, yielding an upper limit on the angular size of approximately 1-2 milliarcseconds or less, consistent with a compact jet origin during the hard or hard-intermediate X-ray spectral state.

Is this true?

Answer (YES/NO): NO